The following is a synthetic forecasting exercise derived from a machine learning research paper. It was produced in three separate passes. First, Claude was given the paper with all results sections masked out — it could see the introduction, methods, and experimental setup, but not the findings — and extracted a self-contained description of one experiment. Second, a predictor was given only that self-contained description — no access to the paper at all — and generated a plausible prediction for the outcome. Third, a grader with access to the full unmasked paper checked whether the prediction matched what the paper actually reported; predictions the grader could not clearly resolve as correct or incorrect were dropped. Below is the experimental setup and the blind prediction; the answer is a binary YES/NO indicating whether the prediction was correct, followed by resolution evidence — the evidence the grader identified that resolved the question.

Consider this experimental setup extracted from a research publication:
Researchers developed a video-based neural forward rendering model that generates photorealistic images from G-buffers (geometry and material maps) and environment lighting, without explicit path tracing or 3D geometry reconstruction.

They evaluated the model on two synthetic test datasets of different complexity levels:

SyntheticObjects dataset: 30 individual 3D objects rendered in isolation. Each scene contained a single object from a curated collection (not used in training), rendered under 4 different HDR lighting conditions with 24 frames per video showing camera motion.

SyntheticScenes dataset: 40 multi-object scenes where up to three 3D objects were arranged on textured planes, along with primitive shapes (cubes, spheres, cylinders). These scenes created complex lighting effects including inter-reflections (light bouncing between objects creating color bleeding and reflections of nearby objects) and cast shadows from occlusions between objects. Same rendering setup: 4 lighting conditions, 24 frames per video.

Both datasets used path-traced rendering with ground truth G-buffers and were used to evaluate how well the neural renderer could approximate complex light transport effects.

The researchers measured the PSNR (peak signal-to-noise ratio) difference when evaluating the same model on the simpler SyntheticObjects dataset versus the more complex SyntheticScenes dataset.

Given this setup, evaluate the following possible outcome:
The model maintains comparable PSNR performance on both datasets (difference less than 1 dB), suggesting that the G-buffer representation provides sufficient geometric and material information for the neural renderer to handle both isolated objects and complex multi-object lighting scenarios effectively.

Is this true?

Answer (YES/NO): NO